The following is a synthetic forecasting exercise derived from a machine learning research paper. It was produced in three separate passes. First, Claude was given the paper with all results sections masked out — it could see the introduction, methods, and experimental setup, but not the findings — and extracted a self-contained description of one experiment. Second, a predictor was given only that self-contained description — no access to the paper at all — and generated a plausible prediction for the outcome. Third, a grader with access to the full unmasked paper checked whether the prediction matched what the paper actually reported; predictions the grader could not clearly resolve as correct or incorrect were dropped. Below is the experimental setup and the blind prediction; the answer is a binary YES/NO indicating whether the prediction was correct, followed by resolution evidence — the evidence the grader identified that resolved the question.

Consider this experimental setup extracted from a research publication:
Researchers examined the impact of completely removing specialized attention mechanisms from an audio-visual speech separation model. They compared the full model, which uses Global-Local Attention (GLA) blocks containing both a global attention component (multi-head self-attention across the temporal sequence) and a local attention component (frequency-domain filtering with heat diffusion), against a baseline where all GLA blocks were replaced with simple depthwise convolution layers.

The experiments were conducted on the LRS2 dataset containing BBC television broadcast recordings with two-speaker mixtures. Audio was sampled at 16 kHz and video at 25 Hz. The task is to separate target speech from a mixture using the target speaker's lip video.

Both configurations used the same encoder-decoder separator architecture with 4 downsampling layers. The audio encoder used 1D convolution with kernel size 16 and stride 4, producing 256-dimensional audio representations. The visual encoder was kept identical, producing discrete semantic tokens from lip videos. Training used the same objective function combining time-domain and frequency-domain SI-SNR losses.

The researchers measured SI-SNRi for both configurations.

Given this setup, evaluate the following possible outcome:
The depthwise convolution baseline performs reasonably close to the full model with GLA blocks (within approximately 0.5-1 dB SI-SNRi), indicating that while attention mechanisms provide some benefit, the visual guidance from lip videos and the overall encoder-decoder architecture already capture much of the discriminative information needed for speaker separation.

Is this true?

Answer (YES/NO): NO